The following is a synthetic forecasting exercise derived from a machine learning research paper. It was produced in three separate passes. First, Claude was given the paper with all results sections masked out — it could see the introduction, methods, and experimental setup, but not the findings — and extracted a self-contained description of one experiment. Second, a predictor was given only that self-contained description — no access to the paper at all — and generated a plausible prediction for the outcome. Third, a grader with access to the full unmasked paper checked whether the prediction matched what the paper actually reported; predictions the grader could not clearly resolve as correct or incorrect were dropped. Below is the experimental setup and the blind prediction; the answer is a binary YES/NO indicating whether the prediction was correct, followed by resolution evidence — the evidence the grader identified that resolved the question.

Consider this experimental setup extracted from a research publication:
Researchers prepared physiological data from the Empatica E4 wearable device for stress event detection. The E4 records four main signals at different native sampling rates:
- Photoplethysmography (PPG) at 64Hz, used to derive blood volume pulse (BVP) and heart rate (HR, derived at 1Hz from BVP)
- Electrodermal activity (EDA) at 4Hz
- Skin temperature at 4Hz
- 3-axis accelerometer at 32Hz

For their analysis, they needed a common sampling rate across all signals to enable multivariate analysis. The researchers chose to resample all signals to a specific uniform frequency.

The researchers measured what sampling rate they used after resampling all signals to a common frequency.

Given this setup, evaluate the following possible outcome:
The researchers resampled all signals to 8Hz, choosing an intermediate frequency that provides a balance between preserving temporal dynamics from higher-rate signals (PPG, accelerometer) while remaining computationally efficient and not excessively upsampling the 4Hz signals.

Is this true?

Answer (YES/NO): NO